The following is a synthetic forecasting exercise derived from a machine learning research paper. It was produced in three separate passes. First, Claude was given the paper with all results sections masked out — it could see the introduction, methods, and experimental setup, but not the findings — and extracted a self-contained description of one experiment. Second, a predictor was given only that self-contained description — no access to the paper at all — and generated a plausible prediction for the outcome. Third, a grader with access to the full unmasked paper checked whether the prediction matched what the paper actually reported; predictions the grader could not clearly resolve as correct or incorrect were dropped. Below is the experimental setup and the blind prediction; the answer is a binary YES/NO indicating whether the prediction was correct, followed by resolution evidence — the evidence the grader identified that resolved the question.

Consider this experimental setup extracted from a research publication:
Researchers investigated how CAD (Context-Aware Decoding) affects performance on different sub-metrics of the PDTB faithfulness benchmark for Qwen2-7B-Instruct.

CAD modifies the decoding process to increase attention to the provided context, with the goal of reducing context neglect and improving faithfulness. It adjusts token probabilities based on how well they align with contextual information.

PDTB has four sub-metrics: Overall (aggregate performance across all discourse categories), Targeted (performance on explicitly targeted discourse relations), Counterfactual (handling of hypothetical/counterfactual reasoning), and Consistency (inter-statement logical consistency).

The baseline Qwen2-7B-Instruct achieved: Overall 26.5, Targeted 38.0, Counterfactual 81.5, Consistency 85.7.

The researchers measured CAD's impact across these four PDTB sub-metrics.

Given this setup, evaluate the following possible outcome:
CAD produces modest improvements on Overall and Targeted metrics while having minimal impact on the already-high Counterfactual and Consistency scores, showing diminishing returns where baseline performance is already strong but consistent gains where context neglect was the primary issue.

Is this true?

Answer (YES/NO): NO